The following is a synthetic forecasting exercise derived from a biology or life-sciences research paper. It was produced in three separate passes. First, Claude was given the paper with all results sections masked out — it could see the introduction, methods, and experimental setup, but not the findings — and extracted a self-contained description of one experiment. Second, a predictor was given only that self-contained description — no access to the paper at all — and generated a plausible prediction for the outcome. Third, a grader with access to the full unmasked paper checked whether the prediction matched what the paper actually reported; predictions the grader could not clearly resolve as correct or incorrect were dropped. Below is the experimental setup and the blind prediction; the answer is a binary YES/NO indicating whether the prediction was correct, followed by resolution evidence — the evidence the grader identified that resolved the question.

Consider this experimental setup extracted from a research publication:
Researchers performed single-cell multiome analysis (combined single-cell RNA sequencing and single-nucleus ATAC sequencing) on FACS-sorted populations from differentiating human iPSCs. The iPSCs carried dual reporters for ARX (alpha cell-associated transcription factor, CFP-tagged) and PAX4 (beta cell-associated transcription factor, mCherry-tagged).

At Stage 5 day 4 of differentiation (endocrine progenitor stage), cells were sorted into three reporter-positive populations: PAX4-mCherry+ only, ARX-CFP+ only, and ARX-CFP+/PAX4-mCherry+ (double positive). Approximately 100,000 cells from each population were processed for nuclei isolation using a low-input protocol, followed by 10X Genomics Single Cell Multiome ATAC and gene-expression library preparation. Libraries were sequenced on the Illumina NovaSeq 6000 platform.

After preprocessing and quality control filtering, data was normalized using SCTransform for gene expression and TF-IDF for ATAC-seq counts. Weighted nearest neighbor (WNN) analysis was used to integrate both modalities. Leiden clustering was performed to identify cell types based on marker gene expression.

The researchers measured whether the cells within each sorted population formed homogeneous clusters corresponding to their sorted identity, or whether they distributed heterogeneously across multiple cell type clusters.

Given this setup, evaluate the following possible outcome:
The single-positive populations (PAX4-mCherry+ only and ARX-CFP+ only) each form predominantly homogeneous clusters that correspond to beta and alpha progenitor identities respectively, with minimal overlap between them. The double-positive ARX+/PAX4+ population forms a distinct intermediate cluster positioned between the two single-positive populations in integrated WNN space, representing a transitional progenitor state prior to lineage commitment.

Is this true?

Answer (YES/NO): NO